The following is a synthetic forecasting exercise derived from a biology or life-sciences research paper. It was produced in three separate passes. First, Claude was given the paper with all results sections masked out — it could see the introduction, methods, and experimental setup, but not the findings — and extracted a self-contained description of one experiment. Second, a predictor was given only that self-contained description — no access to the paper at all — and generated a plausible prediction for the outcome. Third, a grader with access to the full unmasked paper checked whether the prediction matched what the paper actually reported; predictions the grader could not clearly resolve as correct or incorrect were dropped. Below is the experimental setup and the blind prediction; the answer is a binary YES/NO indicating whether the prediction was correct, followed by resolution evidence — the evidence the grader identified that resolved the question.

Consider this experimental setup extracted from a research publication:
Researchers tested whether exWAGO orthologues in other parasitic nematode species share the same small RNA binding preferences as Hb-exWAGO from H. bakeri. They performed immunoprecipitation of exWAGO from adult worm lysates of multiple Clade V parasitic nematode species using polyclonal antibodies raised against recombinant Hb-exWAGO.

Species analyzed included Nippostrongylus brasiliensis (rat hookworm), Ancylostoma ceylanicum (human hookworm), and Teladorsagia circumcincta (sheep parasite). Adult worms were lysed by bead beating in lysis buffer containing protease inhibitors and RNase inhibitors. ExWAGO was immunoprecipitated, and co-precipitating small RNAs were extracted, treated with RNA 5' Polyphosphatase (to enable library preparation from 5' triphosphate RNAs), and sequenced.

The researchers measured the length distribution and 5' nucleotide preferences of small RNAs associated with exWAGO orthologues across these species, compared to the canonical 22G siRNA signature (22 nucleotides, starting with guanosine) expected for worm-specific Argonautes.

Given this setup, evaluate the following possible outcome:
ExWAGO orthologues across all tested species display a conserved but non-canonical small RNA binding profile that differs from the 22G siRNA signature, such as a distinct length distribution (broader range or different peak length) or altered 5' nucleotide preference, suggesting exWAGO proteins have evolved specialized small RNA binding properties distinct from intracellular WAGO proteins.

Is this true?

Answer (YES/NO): NO